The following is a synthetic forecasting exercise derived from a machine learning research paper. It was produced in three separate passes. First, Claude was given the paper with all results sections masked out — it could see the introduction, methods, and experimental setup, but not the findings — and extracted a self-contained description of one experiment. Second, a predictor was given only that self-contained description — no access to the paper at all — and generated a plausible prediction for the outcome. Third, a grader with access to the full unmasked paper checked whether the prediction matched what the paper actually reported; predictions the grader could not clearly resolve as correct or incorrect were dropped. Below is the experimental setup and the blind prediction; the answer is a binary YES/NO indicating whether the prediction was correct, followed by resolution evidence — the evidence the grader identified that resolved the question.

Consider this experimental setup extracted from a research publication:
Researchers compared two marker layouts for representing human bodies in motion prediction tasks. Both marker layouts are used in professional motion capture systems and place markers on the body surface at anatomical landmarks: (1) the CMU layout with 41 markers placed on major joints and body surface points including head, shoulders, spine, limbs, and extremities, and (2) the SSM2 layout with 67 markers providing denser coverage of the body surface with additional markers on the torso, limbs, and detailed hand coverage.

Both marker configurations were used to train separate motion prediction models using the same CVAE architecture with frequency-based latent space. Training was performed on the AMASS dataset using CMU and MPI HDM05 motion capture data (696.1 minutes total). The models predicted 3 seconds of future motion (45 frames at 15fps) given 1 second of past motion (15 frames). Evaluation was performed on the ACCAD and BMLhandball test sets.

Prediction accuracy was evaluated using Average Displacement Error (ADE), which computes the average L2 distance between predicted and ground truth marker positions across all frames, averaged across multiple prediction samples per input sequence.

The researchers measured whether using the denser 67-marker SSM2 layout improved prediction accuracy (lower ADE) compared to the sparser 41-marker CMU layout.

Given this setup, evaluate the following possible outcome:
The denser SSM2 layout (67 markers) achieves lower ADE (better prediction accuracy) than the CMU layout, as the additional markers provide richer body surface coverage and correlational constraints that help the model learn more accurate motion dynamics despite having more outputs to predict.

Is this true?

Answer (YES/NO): YES